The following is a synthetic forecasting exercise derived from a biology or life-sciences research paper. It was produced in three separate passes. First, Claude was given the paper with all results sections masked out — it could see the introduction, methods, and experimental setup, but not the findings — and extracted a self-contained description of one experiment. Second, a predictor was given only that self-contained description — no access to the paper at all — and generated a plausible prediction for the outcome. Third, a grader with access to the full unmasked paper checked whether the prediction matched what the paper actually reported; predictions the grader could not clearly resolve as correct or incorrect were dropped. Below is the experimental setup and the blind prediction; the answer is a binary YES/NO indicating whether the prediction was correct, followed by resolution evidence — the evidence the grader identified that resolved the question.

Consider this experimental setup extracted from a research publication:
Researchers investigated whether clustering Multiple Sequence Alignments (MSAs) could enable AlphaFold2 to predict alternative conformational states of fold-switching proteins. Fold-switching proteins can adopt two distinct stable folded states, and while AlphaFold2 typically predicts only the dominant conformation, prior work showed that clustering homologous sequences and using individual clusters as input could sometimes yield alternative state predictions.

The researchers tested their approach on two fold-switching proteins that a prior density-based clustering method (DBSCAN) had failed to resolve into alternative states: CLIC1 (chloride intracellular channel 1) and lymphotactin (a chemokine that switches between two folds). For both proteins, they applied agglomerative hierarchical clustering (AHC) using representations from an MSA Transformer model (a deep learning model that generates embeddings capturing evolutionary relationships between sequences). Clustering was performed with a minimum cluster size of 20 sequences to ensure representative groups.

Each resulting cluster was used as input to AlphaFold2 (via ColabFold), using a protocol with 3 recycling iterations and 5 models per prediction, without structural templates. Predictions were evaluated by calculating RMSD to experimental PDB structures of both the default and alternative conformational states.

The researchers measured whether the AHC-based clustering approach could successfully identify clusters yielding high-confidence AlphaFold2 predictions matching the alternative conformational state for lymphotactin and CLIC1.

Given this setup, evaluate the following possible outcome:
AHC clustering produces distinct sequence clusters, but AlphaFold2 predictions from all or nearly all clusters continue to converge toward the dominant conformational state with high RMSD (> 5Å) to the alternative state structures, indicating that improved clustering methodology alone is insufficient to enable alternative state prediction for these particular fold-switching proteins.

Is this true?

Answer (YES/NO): NO